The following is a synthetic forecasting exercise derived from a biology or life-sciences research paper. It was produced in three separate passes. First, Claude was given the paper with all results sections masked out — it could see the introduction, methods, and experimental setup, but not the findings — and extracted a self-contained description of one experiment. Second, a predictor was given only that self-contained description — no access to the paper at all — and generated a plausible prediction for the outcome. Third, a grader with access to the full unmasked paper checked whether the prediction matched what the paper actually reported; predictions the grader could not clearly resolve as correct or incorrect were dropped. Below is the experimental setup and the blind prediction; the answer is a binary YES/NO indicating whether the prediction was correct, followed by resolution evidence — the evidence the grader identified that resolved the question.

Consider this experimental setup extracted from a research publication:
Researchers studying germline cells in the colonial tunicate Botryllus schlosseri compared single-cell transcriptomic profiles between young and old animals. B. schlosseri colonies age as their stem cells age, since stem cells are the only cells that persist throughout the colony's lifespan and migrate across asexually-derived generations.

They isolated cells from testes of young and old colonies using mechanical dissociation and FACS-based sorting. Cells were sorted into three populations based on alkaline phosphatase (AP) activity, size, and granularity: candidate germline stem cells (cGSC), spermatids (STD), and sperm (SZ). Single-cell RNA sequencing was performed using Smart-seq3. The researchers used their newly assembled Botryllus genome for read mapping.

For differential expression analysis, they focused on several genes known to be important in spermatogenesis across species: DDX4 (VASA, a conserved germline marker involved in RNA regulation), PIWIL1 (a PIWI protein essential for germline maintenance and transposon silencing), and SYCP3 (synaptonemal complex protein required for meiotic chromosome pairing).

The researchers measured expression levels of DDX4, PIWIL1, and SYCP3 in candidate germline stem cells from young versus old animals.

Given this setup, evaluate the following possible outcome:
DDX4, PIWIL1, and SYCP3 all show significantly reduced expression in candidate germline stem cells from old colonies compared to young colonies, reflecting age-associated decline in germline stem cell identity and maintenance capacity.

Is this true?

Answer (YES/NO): YES